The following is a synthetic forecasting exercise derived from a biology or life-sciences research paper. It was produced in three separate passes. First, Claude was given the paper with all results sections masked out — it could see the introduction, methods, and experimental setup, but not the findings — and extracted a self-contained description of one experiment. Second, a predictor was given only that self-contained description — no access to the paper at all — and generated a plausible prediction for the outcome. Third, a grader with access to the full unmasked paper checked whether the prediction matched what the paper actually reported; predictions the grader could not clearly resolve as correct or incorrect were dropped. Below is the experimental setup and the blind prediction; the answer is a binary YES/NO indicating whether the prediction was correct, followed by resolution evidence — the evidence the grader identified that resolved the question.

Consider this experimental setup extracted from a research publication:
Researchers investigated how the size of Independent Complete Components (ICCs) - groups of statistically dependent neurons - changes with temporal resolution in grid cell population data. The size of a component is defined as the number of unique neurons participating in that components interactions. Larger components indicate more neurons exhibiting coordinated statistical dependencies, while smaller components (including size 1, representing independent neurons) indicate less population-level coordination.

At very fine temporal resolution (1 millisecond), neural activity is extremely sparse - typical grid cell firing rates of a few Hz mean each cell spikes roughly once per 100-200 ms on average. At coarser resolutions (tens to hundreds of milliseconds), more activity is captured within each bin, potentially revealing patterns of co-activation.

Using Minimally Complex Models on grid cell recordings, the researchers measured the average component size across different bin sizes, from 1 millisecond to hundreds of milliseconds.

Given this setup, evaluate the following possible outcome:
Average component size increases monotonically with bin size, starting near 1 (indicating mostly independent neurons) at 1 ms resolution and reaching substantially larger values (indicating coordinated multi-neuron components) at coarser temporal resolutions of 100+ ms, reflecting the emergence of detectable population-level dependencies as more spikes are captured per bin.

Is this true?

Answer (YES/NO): NO